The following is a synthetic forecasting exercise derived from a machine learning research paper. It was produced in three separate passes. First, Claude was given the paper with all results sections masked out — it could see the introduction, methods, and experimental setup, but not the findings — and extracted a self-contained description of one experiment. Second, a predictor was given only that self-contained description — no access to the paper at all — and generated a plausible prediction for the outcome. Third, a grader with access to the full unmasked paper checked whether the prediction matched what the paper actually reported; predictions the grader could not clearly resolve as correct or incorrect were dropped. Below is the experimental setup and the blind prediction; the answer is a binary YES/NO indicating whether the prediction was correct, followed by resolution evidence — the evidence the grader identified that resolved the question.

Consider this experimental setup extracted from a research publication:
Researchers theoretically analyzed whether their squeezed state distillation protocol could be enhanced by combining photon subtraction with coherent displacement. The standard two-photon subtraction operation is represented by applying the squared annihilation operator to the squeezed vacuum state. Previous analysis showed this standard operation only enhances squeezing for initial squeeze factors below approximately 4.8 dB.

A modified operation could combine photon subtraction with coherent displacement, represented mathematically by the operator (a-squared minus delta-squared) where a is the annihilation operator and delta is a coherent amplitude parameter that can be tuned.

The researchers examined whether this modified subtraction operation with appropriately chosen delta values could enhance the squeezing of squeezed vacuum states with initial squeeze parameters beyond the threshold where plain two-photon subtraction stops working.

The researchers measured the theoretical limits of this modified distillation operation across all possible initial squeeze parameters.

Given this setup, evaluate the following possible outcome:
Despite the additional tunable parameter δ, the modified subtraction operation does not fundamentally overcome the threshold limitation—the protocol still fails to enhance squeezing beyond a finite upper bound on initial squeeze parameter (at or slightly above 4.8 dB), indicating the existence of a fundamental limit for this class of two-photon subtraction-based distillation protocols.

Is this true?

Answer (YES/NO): NO